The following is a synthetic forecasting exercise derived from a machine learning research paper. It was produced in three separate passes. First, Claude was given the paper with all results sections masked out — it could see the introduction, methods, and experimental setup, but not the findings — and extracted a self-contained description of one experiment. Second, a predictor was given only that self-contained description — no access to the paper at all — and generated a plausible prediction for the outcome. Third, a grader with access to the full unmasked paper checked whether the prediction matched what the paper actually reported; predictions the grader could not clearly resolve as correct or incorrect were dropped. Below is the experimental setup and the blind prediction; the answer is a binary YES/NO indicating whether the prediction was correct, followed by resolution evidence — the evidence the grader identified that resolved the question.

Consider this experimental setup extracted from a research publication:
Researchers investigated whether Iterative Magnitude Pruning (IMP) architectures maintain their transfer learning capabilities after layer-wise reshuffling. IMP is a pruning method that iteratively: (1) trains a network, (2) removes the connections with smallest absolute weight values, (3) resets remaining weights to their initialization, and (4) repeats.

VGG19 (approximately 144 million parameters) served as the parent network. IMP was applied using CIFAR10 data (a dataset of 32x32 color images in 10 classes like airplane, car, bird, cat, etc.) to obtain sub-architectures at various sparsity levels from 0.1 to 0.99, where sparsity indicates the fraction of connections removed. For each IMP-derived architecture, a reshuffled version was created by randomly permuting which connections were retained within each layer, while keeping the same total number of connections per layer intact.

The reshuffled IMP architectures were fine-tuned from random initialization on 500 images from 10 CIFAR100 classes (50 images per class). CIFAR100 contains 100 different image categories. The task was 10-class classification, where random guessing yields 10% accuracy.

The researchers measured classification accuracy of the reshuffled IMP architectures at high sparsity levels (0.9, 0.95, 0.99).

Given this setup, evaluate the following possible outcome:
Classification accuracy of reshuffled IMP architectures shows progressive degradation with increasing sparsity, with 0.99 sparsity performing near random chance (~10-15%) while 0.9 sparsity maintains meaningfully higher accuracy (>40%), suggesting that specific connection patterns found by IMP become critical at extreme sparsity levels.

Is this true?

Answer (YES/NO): NO